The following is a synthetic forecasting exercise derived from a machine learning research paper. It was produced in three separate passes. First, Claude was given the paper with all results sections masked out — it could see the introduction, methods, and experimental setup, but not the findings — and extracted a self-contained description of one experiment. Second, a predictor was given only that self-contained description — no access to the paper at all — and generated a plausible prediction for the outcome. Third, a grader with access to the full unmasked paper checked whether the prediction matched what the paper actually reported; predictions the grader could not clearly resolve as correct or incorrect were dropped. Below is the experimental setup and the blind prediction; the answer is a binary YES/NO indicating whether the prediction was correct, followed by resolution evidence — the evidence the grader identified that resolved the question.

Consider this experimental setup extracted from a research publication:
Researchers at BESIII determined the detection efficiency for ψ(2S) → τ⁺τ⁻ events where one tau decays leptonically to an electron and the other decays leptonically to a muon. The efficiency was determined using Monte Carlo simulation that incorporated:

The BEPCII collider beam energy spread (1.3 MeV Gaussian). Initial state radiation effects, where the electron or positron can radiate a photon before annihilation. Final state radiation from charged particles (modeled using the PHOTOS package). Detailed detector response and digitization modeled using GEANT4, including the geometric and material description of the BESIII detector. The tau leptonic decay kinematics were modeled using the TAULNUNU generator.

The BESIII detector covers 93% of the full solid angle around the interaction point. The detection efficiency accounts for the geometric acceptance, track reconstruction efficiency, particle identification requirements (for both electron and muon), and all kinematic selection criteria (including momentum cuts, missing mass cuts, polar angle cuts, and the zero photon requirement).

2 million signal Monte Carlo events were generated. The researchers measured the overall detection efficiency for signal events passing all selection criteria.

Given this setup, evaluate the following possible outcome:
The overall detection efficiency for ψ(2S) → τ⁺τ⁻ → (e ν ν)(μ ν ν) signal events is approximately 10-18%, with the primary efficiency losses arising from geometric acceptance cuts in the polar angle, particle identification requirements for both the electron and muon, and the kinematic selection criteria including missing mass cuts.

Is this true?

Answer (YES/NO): NO